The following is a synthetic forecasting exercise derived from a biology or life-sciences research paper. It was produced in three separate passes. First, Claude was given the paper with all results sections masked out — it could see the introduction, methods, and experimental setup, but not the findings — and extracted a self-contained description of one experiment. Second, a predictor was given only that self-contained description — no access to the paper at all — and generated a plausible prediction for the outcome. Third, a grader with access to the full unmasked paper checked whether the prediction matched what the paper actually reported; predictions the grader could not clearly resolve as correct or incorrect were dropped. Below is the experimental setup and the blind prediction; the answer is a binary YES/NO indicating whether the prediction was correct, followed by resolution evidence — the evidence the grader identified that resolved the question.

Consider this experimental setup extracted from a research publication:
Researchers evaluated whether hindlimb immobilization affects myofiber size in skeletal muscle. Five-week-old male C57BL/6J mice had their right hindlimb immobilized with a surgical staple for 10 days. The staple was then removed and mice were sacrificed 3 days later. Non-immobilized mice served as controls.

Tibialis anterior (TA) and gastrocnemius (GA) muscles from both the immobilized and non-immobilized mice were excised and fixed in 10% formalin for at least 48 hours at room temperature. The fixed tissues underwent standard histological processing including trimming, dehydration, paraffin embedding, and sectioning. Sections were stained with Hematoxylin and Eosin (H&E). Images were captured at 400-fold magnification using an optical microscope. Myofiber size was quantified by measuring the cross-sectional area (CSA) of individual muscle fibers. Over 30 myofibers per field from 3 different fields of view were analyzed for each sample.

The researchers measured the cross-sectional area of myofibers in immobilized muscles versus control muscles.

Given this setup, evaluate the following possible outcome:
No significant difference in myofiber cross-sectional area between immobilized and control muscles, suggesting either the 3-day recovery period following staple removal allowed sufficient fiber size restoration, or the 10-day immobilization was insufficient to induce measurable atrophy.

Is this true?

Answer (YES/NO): NO